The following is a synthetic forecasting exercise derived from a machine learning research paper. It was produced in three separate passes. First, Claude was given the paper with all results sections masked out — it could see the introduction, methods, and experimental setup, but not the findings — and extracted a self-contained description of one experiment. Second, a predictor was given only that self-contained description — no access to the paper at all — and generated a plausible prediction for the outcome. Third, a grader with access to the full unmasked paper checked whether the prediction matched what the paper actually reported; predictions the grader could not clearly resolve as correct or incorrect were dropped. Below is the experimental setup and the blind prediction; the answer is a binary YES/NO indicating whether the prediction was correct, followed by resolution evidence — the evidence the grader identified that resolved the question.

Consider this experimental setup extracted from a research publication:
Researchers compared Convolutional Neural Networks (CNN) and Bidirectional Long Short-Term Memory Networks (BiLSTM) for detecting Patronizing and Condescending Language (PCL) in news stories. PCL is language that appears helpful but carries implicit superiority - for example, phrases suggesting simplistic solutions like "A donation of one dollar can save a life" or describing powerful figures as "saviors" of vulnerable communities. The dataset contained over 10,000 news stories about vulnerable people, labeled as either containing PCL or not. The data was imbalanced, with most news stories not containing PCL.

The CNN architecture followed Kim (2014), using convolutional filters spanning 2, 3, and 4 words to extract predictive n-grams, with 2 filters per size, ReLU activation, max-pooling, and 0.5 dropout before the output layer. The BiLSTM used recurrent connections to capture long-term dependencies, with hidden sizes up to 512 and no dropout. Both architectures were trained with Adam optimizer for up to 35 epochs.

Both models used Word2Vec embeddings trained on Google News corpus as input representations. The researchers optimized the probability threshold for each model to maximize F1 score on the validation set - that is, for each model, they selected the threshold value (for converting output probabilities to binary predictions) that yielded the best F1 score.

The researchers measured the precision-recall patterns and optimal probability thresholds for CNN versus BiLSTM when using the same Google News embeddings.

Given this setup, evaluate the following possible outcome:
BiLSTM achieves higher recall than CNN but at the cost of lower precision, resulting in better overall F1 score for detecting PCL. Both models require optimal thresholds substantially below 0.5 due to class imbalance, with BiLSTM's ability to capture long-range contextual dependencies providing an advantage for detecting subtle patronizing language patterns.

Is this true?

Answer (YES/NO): NO